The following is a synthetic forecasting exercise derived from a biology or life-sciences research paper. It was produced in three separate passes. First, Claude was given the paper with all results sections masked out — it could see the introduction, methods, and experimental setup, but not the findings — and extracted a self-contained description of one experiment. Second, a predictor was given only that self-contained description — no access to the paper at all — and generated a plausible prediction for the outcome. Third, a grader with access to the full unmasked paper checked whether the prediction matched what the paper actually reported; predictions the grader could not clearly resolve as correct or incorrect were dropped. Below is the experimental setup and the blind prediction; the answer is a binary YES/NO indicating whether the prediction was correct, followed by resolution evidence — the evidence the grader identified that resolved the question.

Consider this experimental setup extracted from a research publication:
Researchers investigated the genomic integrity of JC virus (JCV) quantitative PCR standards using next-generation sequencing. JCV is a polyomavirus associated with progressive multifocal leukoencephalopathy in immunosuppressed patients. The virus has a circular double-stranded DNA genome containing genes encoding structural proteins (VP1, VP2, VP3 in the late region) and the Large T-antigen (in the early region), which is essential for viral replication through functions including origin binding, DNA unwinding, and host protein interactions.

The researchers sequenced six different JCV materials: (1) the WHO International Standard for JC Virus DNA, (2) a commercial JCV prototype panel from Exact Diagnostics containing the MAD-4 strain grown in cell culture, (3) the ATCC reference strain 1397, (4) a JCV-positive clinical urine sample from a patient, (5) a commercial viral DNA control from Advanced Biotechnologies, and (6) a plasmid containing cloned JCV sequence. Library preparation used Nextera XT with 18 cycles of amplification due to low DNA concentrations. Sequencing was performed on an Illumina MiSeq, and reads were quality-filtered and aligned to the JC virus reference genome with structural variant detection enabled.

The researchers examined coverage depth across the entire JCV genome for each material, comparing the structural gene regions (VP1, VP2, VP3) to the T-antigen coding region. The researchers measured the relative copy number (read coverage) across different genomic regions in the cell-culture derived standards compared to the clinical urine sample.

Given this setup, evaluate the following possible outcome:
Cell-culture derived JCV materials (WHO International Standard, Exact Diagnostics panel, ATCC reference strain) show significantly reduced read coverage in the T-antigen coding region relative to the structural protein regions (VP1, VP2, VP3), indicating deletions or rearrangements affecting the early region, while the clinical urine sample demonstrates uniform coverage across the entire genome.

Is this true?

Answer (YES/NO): YES